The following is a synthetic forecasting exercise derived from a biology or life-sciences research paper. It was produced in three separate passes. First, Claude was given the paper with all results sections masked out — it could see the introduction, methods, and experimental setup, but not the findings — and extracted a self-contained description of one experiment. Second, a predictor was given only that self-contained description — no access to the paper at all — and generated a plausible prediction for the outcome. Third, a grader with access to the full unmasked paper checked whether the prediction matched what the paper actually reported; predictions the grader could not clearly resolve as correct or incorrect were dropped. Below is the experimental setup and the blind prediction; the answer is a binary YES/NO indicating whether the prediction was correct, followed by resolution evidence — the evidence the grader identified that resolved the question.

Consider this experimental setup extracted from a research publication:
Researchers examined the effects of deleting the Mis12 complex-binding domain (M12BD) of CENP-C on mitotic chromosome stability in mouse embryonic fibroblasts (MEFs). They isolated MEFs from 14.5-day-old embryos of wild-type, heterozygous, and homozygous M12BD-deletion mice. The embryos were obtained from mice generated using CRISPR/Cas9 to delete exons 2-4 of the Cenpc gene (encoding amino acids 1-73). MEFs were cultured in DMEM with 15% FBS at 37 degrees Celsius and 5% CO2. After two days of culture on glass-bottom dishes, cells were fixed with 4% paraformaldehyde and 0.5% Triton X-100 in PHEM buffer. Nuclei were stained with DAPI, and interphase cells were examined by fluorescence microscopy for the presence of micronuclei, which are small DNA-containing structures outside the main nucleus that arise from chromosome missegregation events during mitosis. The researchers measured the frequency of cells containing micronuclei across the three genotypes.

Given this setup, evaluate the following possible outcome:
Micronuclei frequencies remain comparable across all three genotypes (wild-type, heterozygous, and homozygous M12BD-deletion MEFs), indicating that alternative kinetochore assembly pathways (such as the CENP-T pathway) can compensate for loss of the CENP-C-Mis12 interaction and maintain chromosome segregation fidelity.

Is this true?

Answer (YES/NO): NO